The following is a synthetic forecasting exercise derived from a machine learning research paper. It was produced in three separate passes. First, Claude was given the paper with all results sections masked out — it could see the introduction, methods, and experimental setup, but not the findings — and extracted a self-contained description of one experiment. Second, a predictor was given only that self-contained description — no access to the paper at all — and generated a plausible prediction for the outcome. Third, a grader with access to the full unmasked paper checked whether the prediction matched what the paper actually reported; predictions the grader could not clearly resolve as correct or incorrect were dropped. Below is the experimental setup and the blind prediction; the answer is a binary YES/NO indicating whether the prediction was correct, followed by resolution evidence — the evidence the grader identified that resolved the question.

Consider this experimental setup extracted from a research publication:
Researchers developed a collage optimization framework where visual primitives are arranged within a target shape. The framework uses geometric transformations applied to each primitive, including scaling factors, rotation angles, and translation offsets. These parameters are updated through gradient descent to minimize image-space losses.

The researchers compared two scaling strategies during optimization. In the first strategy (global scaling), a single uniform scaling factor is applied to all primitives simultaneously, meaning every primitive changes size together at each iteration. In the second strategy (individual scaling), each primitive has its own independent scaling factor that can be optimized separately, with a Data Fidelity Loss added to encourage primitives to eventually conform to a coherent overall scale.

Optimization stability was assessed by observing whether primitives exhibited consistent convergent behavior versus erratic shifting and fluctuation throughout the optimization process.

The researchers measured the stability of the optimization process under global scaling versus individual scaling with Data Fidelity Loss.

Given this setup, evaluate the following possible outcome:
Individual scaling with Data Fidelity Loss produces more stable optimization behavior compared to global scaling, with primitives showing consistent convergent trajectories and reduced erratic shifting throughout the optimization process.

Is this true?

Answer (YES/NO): YES